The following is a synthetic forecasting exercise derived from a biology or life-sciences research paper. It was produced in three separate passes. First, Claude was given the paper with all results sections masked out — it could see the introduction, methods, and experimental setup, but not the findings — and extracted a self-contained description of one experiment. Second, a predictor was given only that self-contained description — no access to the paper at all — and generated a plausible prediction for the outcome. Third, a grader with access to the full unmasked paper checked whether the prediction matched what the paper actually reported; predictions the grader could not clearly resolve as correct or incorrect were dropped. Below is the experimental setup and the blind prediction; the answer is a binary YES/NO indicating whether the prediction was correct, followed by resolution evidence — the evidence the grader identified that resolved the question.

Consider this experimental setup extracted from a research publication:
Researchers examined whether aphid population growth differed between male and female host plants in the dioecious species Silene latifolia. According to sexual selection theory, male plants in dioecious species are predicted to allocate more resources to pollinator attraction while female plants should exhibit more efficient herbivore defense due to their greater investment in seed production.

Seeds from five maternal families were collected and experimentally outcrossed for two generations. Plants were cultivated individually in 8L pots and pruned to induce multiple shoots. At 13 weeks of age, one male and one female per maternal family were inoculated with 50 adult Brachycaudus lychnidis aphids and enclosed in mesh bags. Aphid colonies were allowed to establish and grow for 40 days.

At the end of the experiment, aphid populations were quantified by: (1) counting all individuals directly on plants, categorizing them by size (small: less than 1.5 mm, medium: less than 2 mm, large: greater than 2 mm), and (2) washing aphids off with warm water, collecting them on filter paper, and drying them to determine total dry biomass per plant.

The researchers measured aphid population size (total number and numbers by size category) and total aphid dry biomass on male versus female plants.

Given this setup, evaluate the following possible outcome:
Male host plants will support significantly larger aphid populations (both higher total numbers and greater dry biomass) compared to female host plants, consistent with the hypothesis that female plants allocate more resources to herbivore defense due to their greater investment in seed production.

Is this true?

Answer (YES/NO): NO